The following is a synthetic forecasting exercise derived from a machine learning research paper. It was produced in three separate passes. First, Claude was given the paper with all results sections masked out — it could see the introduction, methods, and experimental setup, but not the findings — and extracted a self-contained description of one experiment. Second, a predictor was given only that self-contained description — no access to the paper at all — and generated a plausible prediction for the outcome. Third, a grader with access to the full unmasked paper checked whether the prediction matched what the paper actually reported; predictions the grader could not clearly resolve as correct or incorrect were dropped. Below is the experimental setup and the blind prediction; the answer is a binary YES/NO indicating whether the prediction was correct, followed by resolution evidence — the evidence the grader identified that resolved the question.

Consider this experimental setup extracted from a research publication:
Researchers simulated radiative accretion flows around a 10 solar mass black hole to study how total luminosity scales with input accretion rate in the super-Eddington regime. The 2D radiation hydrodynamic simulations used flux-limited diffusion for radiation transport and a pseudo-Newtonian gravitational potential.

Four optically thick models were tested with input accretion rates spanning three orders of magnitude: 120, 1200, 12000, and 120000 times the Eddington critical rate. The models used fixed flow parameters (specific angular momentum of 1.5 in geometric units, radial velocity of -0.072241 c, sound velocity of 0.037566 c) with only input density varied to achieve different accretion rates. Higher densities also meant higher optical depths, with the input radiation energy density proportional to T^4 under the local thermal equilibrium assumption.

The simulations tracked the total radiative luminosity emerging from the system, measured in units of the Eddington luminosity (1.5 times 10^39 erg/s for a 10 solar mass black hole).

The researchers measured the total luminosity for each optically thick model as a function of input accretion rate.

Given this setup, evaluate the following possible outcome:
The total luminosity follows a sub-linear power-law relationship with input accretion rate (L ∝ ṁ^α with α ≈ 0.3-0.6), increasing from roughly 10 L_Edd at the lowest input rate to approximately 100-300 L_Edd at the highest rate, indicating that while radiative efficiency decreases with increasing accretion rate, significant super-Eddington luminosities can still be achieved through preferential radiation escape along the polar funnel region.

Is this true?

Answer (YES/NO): NO